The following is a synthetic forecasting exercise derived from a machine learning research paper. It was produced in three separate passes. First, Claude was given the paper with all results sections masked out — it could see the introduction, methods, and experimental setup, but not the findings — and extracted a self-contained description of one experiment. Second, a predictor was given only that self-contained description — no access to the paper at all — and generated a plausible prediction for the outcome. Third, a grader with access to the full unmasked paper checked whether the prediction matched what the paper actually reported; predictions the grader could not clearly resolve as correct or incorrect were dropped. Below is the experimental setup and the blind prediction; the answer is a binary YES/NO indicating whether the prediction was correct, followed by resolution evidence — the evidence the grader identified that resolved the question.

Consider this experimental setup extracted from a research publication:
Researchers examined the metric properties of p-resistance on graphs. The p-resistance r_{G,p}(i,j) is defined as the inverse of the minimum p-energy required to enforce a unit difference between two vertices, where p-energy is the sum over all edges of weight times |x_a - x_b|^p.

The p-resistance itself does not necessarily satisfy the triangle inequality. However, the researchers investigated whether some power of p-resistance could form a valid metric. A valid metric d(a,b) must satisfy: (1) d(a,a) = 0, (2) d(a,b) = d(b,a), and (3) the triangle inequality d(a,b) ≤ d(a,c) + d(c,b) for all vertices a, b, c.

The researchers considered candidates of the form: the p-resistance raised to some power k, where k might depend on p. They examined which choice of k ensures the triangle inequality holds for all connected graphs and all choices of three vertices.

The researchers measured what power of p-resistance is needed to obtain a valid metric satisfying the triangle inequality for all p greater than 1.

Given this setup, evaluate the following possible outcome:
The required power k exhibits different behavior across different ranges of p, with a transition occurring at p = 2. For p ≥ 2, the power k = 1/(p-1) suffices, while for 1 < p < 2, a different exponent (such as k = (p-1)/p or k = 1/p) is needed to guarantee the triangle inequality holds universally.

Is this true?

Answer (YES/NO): NO